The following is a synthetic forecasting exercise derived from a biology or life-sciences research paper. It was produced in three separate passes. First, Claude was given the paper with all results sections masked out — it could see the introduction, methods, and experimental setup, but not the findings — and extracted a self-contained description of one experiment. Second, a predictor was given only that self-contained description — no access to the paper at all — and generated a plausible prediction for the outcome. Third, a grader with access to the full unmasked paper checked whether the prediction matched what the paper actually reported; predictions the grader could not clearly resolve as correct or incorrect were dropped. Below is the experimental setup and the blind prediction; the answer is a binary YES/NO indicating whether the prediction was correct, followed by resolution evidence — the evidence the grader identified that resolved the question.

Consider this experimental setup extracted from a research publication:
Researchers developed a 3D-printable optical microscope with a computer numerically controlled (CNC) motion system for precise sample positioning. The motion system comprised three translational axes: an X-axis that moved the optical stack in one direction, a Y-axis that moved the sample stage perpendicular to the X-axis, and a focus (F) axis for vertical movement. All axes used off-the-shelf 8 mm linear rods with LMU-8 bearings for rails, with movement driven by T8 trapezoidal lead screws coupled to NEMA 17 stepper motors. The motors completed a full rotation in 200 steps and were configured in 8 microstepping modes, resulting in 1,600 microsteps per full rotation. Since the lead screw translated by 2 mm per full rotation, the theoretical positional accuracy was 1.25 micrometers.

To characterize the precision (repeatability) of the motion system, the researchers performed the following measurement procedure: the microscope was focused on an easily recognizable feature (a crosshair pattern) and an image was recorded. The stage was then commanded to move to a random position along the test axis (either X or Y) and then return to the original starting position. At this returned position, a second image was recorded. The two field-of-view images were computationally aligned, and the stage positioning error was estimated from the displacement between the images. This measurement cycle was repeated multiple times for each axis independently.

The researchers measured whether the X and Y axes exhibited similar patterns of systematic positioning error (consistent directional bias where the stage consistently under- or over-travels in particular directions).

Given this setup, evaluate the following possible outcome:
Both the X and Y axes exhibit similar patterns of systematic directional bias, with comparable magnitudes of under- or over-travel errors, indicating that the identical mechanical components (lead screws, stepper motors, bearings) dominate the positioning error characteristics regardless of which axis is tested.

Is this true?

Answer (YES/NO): NO